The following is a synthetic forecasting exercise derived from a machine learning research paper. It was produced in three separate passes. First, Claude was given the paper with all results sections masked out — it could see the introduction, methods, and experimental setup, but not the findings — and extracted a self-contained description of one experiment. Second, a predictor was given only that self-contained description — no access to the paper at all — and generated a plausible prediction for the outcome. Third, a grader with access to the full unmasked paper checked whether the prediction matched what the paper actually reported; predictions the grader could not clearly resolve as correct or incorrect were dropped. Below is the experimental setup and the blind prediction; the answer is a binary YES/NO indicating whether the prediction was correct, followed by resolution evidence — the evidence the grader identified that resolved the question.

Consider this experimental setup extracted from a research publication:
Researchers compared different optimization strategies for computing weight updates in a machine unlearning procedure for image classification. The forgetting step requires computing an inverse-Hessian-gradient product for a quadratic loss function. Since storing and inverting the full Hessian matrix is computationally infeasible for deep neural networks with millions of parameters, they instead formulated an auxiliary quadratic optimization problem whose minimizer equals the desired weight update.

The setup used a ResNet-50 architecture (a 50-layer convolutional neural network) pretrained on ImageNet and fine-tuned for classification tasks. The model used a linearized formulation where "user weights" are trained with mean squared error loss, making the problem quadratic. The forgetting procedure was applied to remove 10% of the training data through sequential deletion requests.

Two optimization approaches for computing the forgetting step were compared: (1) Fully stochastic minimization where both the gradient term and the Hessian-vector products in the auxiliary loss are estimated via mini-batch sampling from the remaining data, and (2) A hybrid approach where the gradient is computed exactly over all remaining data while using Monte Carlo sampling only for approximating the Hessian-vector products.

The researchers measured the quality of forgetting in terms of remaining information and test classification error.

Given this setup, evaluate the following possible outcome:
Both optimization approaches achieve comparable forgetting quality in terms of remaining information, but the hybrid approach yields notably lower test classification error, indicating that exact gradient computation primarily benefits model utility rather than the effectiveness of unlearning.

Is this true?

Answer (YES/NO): NO